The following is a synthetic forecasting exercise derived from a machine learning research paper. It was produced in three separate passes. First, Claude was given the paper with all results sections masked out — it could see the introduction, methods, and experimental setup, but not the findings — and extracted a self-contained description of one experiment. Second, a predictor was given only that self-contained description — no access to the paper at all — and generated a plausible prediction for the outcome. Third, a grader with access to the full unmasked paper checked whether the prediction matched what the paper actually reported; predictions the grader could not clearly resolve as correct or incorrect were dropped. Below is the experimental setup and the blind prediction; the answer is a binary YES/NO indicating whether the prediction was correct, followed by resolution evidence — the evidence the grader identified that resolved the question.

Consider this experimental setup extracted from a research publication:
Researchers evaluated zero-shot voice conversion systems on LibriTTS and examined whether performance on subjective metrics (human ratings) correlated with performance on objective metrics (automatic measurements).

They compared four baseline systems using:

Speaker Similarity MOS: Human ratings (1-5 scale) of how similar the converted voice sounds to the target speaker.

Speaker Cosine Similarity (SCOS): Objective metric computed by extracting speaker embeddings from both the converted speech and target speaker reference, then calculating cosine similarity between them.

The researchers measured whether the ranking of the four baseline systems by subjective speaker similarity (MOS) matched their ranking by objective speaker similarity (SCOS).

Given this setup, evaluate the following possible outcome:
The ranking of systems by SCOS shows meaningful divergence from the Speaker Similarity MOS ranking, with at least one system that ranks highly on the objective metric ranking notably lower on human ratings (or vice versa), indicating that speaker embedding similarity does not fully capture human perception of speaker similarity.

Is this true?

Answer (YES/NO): NO